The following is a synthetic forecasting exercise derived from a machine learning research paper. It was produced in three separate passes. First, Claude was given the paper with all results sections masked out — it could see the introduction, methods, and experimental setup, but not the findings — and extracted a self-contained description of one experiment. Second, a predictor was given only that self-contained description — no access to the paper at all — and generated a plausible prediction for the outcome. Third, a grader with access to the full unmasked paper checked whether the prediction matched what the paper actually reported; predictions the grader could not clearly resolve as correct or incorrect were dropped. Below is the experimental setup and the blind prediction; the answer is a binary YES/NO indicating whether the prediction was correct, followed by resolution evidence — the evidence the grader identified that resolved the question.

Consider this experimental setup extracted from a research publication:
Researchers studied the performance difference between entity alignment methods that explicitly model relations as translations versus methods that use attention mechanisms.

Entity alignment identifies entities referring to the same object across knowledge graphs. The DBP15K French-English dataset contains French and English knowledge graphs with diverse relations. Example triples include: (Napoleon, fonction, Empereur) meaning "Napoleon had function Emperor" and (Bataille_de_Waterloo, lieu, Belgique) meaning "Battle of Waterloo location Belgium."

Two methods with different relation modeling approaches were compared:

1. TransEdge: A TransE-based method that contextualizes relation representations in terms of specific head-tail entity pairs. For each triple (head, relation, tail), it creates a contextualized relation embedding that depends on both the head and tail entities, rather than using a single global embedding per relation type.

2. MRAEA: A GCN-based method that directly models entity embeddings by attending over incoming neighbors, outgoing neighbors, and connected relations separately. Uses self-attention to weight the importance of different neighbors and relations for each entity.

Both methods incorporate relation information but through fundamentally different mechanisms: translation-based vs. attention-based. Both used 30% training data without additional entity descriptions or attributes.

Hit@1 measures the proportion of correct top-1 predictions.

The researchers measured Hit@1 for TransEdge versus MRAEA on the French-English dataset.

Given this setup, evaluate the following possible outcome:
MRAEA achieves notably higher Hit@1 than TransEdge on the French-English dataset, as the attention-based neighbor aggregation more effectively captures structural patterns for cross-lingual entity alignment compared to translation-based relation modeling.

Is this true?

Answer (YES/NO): NO